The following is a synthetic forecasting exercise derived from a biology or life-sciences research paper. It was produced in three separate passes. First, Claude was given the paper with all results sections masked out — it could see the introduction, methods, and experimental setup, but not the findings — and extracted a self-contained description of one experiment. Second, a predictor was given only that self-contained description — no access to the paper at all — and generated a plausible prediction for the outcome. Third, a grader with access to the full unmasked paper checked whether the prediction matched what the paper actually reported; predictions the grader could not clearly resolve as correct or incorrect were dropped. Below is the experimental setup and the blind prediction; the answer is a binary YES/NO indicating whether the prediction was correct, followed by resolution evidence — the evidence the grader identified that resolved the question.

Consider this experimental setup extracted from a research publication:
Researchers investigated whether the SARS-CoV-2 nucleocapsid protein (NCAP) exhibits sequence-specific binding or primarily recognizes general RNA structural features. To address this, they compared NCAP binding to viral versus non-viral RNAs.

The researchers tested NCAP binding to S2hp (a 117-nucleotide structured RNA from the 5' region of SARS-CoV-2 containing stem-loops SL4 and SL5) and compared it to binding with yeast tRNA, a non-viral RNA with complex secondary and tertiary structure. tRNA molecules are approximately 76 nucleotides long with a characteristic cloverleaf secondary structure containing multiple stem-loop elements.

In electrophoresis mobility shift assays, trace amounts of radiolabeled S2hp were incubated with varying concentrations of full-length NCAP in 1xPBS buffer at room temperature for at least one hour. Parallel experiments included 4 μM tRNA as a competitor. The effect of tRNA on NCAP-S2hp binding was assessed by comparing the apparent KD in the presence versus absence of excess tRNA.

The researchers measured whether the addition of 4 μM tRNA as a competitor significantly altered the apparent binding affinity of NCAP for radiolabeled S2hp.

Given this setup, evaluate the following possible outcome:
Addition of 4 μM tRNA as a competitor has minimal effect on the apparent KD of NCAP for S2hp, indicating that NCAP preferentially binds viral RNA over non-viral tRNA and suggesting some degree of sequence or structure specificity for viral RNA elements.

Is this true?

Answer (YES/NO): NO